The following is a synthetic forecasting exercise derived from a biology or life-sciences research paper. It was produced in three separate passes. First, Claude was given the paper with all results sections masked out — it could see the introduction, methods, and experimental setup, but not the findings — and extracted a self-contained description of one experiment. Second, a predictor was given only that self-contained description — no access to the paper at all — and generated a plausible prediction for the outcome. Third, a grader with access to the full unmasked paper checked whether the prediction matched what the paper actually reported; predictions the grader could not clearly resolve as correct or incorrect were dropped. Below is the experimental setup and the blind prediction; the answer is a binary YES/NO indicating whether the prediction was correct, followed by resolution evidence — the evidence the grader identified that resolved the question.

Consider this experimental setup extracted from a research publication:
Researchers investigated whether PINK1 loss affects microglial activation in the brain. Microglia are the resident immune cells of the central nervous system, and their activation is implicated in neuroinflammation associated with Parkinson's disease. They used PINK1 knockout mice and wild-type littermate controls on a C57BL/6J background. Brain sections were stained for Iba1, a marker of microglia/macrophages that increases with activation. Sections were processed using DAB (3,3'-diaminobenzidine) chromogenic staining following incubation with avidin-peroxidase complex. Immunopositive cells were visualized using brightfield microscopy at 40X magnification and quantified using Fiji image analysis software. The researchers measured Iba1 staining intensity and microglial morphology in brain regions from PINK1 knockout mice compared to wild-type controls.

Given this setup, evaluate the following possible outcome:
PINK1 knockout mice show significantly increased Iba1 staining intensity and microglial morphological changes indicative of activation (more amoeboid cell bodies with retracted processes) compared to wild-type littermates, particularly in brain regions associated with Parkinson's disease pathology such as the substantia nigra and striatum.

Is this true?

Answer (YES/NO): NO